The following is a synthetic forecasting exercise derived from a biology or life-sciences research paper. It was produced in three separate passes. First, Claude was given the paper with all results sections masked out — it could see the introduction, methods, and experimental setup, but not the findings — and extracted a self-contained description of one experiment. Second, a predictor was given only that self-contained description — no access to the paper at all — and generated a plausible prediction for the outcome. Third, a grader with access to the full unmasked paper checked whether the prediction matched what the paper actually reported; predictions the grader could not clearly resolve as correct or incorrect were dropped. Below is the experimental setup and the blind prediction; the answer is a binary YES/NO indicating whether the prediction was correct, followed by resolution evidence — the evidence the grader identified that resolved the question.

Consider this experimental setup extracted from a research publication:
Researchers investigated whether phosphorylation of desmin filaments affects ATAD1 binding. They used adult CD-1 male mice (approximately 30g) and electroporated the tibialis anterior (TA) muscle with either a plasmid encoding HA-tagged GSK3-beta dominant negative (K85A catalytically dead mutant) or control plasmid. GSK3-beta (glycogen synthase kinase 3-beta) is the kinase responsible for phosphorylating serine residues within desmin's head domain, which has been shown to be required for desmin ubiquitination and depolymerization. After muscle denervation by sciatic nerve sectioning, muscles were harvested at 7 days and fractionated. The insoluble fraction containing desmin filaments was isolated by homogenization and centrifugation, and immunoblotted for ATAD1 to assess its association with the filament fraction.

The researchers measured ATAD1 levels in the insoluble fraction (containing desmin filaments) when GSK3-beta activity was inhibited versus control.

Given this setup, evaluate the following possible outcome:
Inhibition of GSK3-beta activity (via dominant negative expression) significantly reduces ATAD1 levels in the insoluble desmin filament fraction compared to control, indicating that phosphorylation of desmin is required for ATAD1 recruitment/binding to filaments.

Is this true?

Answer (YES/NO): YES